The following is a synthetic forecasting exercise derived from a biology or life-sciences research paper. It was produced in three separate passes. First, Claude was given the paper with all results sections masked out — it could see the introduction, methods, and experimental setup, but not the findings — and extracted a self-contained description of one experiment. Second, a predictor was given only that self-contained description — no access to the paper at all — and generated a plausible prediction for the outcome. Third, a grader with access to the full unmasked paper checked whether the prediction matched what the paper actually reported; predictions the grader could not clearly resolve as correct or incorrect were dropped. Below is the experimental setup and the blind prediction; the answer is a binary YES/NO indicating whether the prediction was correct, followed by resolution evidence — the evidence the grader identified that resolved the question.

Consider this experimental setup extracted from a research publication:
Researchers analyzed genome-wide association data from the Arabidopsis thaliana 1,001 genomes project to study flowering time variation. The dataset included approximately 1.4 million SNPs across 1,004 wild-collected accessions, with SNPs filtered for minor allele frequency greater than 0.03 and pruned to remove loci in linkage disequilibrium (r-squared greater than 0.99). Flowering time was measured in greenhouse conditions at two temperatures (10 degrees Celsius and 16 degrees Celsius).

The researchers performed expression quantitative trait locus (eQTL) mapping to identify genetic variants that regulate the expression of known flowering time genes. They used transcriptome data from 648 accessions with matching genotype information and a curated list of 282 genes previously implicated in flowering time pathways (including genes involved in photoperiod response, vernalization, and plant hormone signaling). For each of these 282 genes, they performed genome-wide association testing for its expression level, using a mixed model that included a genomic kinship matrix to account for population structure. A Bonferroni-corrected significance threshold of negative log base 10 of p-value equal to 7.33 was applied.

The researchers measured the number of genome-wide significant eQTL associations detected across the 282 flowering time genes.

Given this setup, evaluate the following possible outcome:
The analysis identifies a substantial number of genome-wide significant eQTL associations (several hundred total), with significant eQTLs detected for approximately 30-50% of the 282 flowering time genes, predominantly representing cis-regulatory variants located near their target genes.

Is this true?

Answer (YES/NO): NO